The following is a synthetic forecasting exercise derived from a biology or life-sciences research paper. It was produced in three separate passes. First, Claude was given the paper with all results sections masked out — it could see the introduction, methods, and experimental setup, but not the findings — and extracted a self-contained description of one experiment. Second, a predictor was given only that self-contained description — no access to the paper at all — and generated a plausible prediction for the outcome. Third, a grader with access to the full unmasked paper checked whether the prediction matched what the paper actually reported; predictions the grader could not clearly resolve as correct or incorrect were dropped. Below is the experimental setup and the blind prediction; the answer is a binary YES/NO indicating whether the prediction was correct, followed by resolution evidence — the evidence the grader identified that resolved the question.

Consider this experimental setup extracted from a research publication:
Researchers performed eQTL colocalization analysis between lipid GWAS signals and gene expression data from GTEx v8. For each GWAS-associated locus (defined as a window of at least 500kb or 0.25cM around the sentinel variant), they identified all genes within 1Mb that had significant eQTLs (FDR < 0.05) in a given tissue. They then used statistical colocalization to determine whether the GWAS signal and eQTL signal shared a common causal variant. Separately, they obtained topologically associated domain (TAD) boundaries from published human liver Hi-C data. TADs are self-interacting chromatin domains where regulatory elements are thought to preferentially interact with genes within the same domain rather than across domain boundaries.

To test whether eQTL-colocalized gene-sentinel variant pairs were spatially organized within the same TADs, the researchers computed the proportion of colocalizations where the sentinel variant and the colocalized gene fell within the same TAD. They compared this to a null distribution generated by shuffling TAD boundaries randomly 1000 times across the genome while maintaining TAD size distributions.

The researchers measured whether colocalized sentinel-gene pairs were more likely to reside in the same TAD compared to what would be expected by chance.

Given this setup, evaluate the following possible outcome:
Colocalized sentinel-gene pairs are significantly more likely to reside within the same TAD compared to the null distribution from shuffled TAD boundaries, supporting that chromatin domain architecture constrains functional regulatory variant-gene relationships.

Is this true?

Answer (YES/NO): YES